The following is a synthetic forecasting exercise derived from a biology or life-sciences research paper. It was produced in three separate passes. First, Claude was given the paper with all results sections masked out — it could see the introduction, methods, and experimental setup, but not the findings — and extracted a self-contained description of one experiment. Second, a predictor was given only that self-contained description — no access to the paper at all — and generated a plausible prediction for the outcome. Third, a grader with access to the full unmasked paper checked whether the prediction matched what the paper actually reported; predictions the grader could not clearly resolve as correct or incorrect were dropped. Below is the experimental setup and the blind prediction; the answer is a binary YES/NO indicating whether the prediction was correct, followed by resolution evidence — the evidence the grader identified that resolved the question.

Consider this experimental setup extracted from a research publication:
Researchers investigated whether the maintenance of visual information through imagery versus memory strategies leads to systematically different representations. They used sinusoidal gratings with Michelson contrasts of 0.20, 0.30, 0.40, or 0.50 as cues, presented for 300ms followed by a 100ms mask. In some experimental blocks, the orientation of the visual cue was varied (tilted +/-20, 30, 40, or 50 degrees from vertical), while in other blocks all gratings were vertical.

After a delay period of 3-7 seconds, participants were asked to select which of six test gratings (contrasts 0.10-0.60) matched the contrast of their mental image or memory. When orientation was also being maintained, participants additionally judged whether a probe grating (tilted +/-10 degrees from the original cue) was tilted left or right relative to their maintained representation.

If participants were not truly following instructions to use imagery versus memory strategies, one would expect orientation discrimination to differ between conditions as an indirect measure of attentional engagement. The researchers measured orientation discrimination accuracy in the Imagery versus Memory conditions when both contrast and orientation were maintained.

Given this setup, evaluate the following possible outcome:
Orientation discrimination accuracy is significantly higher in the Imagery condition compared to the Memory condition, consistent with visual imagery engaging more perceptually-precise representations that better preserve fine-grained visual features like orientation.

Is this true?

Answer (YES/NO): NO